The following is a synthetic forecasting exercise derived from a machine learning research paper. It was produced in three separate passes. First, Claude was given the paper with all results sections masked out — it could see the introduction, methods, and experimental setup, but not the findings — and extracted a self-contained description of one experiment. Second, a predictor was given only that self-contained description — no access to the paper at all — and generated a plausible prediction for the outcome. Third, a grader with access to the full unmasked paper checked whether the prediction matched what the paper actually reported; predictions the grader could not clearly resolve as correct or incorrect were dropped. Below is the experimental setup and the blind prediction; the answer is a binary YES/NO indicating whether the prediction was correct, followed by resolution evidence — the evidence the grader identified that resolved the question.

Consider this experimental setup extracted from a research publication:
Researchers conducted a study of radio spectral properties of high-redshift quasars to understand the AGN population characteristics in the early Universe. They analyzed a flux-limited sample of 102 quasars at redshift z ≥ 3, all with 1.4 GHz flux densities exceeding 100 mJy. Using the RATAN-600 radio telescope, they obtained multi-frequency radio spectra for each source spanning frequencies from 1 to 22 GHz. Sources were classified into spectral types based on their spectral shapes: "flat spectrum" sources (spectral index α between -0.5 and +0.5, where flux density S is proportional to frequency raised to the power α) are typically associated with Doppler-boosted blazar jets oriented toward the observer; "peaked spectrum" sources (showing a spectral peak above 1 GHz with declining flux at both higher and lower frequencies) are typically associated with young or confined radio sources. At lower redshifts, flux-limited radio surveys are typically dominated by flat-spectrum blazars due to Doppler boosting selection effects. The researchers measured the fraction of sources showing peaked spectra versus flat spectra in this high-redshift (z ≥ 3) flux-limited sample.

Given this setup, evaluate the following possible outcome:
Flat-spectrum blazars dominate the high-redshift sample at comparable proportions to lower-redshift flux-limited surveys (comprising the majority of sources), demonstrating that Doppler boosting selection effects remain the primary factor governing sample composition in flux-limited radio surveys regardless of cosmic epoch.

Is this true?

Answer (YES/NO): NO